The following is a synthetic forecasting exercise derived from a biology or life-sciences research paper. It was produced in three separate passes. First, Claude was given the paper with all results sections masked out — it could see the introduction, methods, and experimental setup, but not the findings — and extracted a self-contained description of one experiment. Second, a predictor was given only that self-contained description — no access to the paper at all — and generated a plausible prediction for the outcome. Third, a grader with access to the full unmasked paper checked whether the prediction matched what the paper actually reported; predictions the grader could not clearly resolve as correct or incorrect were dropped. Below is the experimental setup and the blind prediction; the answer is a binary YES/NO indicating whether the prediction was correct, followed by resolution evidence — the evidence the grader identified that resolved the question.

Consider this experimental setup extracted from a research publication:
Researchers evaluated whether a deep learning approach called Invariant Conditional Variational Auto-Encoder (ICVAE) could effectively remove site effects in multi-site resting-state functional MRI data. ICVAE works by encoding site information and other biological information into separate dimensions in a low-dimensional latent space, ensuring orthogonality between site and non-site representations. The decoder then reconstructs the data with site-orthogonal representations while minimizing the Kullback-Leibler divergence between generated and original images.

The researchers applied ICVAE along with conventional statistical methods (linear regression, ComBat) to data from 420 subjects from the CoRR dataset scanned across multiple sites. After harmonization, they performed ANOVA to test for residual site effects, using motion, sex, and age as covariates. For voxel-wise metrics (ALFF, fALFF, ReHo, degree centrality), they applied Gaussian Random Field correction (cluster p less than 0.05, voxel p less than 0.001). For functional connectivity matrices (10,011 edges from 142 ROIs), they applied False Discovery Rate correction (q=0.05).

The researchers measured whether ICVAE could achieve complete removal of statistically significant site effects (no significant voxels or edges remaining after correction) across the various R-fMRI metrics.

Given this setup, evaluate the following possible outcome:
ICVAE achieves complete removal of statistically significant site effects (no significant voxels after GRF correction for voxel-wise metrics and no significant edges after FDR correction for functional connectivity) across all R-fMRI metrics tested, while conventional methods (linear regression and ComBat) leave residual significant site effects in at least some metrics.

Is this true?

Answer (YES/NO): NO